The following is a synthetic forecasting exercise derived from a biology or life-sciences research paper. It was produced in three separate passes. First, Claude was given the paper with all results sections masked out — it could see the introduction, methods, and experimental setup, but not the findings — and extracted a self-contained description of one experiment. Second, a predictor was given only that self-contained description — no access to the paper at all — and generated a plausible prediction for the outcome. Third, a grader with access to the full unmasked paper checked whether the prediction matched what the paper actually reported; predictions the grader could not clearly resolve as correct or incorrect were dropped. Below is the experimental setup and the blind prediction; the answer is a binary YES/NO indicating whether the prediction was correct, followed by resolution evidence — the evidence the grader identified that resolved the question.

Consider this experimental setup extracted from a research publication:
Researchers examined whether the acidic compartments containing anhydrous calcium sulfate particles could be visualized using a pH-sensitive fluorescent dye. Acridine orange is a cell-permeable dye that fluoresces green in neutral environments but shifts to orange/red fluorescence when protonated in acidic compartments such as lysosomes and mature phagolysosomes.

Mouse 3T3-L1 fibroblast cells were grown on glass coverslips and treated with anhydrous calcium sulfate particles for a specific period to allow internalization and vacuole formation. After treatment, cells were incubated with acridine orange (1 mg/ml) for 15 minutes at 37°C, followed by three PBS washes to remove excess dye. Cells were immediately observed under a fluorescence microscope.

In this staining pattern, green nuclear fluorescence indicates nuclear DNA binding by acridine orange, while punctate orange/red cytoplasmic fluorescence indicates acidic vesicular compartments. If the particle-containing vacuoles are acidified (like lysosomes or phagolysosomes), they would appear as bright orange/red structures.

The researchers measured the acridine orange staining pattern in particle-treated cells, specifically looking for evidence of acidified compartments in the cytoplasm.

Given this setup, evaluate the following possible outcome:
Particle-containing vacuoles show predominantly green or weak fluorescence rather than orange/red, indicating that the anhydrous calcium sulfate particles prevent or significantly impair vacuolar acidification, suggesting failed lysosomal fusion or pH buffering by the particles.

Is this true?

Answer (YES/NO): NO